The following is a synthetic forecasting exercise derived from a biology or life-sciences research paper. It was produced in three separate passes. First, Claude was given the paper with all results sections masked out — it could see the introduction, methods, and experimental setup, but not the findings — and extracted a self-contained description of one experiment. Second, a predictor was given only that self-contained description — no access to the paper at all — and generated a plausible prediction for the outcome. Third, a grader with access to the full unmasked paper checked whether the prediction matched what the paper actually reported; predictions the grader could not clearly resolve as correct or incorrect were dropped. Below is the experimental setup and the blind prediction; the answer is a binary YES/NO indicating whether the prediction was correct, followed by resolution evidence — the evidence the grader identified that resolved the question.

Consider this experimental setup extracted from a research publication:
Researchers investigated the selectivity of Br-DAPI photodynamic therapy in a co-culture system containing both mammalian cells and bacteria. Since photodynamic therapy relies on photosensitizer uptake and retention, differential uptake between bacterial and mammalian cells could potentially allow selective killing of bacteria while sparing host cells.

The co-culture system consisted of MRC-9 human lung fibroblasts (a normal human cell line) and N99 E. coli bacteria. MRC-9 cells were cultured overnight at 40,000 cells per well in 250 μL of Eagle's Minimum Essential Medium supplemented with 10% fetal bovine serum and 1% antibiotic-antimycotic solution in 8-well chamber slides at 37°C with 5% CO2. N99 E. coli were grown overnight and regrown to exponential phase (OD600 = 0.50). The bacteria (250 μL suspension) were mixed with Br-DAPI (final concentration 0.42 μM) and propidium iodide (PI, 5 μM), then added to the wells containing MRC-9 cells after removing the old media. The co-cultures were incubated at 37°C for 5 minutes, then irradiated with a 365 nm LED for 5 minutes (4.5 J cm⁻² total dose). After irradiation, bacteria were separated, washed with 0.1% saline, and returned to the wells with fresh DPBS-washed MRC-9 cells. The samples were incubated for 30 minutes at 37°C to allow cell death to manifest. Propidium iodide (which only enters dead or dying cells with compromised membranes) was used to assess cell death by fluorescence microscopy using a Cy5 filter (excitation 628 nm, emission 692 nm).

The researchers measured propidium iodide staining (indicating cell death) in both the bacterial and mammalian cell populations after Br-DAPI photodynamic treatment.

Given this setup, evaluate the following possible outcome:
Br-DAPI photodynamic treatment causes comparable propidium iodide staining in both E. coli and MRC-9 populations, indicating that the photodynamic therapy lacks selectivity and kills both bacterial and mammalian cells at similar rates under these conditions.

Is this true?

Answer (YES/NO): NO